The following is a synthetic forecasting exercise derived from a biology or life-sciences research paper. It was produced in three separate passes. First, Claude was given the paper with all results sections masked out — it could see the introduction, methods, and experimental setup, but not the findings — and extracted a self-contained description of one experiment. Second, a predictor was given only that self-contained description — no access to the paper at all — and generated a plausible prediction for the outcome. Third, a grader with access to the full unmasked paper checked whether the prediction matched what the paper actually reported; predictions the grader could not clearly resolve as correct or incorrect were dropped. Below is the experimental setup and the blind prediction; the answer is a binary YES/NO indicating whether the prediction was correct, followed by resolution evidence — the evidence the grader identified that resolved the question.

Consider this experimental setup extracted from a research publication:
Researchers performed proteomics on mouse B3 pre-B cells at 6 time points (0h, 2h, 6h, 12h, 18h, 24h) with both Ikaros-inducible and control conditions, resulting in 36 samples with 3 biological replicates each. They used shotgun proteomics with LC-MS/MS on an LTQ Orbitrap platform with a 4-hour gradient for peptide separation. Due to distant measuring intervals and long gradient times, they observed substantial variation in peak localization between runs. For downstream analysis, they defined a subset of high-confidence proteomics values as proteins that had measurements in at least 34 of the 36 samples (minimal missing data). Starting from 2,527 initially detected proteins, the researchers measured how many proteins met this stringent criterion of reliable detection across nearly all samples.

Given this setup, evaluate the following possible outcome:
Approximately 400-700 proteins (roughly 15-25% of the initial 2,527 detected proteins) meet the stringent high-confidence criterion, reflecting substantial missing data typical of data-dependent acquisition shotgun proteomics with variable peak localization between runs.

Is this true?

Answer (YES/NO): NO